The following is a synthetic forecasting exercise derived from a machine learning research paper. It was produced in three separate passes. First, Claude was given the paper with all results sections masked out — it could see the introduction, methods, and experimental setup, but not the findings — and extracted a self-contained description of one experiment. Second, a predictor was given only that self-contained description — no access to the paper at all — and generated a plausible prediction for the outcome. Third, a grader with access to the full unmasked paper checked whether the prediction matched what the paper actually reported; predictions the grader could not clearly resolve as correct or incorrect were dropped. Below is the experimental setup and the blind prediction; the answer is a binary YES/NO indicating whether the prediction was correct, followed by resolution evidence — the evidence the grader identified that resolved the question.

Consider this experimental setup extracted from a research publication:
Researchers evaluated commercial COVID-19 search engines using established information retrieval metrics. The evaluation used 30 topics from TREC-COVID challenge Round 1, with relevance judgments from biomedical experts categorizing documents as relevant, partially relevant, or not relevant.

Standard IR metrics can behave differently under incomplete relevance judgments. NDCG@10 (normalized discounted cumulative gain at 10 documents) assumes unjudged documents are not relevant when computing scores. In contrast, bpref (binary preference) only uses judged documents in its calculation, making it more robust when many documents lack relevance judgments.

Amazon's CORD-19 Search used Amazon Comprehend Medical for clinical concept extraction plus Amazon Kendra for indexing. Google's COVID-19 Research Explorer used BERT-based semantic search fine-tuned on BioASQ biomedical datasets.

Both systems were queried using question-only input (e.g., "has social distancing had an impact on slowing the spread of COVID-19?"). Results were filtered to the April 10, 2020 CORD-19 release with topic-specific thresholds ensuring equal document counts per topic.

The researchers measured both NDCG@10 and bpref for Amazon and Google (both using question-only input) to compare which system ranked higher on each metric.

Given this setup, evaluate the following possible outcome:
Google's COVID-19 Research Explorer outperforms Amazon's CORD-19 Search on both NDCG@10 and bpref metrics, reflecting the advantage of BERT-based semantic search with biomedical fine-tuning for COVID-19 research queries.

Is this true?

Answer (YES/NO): NO